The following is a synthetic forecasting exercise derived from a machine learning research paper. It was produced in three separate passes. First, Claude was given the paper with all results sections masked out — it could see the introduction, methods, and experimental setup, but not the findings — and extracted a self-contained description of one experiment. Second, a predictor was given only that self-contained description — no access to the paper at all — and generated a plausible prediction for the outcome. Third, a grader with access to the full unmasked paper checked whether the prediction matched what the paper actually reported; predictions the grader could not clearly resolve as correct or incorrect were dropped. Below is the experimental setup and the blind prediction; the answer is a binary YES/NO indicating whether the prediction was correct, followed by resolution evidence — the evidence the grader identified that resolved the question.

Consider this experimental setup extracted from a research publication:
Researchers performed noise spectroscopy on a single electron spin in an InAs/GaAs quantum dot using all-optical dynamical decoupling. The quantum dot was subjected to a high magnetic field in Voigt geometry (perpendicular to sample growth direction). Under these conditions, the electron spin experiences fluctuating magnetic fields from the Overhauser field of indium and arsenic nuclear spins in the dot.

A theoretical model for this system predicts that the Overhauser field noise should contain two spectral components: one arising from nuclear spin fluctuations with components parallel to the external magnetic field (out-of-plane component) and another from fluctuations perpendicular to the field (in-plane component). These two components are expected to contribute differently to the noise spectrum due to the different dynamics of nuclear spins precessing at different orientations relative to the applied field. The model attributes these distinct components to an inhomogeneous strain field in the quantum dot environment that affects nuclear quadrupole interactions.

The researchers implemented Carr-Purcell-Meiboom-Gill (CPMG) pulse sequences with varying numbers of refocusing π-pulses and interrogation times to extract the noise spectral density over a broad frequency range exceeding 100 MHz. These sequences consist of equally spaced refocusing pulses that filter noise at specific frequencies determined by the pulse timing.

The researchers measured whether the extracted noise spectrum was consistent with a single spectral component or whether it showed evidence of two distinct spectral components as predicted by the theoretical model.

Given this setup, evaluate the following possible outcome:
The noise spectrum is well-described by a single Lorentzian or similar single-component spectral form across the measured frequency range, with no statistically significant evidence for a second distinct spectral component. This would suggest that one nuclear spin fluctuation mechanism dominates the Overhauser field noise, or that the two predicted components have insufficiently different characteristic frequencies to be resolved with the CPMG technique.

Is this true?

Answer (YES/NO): NO